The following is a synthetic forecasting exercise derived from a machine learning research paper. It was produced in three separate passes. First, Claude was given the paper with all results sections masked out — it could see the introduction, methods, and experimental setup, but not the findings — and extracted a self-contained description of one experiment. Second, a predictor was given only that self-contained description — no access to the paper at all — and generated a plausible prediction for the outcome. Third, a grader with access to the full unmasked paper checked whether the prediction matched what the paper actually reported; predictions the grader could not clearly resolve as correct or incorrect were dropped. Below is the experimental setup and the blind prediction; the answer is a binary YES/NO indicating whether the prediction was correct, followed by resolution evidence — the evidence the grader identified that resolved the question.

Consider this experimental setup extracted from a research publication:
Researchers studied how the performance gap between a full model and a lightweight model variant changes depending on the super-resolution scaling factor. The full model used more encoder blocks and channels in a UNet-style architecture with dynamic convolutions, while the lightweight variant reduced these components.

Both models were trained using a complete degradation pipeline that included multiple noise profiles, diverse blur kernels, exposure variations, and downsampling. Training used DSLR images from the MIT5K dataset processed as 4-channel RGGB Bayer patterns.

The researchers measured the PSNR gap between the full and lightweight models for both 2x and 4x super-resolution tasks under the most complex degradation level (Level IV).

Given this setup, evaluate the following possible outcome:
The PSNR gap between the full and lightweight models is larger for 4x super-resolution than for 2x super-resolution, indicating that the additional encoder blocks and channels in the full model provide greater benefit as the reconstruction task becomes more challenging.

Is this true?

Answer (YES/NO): YES